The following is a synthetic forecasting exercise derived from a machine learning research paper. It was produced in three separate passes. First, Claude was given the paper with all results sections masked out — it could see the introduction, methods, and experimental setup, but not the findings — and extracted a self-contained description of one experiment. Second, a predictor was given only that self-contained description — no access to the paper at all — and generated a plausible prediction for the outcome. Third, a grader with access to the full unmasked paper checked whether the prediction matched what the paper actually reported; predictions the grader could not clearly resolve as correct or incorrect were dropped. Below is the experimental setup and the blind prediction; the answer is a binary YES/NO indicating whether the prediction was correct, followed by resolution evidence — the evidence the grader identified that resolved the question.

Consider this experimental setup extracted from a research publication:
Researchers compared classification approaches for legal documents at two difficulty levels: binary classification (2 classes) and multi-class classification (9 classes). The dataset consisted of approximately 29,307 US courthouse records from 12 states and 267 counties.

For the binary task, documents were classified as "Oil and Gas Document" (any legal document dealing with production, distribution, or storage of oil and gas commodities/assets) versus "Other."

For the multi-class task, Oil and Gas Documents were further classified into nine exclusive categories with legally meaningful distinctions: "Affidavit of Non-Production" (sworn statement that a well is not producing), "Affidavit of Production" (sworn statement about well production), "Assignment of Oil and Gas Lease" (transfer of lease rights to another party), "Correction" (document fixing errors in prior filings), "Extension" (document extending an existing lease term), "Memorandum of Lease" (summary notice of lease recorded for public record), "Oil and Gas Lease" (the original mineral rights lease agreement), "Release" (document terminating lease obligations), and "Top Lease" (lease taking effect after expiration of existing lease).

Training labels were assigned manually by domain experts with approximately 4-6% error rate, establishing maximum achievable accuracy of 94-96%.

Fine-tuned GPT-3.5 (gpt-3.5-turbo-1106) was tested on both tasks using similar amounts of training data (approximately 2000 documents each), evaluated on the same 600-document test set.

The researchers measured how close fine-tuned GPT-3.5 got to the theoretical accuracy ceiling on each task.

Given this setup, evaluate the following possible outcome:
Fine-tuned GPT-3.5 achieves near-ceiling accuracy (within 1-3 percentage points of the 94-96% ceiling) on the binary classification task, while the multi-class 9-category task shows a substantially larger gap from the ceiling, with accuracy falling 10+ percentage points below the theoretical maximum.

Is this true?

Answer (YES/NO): NO